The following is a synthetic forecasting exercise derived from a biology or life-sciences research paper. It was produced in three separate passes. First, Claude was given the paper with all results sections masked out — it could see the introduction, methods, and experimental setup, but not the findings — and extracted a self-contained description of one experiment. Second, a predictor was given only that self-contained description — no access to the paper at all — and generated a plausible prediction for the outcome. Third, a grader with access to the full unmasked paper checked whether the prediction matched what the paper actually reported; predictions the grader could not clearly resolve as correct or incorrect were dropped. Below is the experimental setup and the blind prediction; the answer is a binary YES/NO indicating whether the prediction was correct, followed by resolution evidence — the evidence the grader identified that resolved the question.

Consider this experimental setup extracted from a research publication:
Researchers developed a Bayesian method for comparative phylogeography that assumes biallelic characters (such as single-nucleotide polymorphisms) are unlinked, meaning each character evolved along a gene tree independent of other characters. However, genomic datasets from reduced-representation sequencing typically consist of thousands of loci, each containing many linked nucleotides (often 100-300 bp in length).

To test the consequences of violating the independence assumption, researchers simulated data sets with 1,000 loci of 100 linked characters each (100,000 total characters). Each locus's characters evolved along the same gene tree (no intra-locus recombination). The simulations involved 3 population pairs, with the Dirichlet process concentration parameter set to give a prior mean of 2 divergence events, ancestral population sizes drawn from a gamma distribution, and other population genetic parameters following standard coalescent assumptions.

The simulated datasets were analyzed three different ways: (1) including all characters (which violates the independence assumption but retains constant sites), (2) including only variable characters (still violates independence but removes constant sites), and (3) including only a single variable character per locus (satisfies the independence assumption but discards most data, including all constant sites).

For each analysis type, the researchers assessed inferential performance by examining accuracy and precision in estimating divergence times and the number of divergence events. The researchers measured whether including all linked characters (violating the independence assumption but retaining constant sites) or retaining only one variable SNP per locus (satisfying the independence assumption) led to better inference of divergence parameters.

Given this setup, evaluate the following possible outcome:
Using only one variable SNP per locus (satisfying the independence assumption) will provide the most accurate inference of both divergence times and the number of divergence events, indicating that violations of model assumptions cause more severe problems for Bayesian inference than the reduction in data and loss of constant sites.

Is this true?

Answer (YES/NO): NO